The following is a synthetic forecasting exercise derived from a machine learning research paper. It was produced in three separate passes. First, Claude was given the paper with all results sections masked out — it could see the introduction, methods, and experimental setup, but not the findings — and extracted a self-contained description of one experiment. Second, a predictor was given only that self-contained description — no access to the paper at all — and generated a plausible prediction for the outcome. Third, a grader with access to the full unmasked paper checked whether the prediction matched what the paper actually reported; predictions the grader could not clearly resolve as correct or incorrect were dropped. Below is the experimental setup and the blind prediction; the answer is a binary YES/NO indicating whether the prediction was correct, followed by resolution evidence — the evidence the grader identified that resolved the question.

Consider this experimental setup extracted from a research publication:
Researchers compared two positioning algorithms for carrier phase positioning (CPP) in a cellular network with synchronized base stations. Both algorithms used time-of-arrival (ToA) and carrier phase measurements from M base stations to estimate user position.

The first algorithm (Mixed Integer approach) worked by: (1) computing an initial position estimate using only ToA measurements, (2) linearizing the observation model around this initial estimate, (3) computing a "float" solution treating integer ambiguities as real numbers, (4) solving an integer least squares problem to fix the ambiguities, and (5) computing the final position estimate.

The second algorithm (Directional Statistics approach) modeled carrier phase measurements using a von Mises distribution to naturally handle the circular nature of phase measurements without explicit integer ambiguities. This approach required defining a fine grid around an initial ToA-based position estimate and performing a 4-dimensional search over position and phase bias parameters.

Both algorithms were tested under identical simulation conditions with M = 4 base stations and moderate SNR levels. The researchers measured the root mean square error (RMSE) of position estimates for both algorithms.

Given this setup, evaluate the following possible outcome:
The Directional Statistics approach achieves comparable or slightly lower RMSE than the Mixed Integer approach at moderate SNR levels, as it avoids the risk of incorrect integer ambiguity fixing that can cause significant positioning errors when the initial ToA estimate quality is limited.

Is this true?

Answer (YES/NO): NO